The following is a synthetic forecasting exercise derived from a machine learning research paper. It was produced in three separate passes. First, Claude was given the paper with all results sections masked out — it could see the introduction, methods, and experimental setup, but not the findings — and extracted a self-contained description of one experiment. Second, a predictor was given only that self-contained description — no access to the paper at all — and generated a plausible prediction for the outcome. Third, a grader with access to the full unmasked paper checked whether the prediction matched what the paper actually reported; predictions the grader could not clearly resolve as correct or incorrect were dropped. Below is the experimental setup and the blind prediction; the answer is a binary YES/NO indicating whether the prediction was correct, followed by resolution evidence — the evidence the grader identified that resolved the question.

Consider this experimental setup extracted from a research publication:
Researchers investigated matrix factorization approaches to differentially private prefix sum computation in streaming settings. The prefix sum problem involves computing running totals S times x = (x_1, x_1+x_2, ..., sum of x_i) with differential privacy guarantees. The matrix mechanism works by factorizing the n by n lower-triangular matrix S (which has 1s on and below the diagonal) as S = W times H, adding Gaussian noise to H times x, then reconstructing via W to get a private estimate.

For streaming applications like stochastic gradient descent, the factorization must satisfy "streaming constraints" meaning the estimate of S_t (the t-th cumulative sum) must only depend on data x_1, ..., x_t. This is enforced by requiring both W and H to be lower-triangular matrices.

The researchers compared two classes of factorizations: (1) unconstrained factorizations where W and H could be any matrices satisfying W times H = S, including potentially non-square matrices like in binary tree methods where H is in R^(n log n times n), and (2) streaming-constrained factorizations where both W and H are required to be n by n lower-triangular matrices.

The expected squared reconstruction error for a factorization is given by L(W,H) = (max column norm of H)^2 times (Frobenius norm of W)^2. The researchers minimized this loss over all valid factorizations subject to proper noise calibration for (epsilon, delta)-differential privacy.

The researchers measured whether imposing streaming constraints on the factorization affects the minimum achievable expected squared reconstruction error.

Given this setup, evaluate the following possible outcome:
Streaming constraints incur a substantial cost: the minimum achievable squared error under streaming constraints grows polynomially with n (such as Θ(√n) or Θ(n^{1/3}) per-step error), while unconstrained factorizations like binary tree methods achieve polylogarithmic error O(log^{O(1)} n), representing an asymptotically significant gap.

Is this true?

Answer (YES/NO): NO